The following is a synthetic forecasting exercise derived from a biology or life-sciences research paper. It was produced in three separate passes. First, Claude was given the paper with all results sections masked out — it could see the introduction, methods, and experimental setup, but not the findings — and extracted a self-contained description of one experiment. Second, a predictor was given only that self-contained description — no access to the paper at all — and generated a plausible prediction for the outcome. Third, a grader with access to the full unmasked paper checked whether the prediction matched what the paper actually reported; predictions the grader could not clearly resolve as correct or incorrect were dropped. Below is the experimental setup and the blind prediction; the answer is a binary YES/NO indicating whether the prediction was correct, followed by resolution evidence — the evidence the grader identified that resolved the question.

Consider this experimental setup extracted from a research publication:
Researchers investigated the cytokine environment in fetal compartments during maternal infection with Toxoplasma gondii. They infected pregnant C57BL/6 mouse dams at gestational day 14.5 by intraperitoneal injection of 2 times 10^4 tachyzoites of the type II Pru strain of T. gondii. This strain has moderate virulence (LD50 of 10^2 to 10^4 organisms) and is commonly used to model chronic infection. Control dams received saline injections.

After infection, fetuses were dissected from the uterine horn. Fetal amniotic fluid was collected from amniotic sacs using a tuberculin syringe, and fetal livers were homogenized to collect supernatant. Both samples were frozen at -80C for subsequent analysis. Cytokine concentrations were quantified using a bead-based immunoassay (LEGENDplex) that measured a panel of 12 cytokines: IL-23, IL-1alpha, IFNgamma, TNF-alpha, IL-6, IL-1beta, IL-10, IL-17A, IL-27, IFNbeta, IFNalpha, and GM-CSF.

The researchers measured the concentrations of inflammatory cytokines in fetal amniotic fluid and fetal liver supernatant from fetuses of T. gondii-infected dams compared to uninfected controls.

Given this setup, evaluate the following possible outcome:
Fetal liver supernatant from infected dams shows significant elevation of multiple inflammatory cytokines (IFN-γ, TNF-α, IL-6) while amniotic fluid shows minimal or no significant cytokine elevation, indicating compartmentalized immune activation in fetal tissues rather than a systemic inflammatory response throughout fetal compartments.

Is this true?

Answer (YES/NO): NO